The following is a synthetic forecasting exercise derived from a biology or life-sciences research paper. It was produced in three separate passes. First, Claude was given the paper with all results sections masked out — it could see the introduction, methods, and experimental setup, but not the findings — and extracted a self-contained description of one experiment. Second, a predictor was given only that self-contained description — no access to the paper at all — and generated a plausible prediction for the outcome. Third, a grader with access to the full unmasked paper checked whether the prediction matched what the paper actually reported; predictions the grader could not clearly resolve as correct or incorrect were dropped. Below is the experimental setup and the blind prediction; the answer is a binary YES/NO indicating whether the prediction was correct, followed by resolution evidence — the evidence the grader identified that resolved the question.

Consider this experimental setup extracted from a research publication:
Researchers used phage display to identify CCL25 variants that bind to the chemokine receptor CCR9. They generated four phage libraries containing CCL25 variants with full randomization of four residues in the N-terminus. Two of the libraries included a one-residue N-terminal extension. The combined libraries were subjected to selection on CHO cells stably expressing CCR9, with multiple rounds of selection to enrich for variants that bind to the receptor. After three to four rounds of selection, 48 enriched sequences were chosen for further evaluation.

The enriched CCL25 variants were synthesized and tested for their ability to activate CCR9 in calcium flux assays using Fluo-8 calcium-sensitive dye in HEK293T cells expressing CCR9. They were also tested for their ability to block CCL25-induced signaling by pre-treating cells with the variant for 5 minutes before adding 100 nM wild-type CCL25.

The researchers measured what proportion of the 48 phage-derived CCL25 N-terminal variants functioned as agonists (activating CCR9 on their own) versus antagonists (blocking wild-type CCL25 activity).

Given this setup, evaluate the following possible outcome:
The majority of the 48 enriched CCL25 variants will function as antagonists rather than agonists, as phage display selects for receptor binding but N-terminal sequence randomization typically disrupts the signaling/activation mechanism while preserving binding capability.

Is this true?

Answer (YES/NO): NO